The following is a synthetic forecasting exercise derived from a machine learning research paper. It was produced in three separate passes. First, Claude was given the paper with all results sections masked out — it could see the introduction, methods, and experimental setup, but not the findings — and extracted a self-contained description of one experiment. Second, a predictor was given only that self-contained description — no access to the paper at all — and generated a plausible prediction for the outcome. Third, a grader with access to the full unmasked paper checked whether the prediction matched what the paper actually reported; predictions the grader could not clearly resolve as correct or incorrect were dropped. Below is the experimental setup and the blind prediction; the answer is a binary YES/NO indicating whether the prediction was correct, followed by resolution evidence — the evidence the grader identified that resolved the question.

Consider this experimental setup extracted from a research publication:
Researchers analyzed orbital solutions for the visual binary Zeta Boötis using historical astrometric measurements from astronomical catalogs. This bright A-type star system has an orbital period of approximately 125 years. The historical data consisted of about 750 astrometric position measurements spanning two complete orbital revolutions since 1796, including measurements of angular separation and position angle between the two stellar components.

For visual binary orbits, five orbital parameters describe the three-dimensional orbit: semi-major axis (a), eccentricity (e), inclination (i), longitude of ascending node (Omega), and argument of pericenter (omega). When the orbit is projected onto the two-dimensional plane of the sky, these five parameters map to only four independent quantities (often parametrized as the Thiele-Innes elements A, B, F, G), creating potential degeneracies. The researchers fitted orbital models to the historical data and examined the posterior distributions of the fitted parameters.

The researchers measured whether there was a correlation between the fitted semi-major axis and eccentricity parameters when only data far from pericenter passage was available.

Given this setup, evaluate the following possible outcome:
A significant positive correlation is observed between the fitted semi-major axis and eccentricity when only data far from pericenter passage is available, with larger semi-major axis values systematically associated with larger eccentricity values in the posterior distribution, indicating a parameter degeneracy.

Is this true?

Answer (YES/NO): YES